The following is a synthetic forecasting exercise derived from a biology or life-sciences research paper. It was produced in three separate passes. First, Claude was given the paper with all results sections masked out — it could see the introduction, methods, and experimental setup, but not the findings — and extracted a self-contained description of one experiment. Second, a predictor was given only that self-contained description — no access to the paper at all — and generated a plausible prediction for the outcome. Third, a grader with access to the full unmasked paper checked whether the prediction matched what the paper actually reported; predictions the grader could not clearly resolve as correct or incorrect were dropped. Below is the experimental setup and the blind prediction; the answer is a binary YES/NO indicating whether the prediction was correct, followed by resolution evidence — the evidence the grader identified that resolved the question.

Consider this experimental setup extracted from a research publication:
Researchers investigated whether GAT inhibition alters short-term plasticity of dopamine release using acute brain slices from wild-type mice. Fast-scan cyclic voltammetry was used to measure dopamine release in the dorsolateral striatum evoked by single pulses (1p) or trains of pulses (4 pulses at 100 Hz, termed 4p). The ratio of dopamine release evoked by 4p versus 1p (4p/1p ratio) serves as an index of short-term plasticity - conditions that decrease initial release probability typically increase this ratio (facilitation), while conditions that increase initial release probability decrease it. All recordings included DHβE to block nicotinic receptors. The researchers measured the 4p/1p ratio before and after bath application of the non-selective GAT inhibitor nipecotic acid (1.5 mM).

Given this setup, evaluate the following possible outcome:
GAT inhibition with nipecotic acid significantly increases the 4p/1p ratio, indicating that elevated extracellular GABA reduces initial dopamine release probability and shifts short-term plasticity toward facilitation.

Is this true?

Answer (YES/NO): YES